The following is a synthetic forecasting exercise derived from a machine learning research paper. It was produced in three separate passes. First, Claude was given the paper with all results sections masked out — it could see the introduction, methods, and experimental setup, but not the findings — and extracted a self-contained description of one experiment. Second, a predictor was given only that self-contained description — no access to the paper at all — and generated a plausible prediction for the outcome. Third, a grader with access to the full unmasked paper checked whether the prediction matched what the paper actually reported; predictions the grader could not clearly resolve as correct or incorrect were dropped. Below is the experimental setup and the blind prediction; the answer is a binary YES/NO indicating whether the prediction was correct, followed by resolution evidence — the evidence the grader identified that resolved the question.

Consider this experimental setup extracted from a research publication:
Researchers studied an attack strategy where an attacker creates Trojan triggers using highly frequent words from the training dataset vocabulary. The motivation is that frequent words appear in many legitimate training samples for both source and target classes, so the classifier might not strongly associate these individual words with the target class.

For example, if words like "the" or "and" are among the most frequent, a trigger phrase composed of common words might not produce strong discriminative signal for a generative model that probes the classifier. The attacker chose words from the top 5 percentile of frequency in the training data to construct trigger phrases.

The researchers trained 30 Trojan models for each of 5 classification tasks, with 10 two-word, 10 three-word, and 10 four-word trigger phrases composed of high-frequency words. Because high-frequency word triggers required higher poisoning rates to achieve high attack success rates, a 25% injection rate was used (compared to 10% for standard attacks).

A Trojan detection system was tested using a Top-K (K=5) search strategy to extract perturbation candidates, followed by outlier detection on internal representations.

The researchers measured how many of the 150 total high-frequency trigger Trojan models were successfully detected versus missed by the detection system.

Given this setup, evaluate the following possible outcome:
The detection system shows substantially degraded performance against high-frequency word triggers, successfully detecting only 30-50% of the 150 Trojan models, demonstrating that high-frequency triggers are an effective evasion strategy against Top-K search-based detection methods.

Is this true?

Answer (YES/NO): NO